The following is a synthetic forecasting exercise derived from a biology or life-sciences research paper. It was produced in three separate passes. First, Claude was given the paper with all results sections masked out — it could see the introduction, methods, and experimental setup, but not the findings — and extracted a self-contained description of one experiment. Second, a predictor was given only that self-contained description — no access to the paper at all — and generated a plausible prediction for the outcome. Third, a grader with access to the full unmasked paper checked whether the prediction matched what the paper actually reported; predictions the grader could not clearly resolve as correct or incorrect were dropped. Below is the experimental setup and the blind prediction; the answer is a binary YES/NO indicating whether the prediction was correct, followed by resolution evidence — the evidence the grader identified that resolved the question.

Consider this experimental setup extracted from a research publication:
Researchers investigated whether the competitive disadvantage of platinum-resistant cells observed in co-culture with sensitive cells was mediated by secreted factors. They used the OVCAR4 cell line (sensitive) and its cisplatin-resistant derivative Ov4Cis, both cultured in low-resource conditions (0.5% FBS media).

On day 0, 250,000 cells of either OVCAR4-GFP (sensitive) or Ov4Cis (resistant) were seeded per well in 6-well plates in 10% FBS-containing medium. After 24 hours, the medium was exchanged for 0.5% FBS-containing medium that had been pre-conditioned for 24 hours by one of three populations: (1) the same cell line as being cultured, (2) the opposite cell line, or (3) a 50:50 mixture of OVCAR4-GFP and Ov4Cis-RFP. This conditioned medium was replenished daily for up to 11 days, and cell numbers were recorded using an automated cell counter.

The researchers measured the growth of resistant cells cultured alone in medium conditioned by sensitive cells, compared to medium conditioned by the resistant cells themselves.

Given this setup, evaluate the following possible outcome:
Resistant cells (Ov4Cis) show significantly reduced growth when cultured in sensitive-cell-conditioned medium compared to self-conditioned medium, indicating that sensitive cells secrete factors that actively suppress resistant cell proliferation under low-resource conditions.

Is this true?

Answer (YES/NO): NO